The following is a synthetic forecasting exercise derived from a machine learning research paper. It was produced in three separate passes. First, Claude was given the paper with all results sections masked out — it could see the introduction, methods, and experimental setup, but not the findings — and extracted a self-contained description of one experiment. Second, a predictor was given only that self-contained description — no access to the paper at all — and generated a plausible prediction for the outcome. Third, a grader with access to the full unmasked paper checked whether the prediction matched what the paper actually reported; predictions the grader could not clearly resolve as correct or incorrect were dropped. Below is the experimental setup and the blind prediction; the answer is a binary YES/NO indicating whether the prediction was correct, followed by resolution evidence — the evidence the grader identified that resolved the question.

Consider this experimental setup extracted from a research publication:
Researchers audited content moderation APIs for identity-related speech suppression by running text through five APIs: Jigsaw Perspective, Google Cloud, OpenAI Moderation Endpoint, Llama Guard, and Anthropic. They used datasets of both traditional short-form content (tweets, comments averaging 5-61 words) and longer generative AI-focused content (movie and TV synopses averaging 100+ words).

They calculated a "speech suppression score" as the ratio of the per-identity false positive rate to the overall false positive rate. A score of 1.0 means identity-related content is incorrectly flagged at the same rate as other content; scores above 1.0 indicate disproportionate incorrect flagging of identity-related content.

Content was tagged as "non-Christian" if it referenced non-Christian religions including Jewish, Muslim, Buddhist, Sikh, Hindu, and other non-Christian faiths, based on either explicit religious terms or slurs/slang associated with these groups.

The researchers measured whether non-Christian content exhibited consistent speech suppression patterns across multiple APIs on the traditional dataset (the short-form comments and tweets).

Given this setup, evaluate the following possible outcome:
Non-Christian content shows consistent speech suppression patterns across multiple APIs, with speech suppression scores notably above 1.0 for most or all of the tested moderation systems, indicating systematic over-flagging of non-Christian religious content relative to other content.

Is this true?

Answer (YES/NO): YES